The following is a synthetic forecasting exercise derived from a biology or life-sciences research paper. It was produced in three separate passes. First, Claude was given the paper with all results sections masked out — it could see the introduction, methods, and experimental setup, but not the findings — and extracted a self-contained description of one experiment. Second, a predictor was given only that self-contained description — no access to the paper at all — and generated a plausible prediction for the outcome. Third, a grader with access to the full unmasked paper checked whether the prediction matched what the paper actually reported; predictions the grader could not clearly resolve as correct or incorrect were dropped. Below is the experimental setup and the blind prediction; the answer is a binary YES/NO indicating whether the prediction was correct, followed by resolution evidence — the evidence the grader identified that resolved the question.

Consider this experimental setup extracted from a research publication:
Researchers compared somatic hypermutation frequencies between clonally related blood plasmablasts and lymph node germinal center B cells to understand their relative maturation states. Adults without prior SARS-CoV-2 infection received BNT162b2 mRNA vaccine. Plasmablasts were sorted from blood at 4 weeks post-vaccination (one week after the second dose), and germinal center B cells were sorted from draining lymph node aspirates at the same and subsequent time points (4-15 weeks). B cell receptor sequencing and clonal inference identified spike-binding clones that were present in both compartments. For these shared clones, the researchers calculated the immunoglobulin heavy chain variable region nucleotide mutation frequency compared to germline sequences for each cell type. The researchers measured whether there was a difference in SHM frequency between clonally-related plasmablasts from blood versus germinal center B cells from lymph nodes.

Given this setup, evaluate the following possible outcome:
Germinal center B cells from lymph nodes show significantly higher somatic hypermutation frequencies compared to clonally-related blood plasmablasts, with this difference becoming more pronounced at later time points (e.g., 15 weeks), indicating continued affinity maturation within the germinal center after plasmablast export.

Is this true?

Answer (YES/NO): YES